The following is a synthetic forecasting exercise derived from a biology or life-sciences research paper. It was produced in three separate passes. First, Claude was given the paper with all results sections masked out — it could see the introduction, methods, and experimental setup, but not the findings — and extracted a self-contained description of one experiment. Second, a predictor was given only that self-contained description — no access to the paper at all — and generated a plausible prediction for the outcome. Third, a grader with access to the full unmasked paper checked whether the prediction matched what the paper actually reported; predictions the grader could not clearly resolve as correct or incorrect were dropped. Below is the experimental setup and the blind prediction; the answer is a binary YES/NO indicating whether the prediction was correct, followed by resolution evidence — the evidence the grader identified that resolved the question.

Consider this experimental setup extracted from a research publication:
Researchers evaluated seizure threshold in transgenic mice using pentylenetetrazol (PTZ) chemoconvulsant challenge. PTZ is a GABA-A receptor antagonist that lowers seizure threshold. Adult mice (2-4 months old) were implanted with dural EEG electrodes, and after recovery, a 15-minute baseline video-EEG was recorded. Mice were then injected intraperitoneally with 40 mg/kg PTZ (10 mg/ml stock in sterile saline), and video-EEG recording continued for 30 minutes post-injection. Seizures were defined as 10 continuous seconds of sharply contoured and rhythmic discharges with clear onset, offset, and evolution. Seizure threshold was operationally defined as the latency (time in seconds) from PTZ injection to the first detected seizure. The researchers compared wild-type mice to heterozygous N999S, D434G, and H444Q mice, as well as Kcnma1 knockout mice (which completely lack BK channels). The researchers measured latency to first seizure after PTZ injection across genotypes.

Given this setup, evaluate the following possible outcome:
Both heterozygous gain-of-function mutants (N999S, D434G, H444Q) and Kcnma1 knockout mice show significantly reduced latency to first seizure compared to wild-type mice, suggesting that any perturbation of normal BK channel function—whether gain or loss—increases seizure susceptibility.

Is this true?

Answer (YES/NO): NO